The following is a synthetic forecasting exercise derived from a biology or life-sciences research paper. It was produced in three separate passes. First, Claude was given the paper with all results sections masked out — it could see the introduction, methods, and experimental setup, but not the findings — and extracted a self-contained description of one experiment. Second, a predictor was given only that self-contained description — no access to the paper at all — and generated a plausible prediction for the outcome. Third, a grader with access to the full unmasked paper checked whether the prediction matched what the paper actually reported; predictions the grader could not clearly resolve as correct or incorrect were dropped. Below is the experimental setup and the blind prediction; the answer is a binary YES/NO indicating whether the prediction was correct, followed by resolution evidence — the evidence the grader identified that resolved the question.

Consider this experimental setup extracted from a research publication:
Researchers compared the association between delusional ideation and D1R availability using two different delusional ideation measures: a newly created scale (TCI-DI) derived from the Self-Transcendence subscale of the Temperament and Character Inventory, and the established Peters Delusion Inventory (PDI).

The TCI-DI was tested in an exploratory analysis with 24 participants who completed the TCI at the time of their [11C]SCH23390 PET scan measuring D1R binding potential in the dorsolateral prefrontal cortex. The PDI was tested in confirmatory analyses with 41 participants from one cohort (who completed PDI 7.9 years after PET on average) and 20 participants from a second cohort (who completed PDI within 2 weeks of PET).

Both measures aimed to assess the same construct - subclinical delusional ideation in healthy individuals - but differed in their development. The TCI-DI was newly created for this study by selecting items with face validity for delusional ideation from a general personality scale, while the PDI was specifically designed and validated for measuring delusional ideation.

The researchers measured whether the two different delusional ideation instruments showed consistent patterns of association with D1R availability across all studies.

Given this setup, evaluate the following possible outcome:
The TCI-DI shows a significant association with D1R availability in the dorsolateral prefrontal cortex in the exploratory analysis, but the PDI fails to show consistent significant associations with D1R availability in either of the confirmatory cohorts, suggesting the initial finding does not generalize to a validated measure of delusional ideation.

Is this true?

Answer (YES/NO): YES